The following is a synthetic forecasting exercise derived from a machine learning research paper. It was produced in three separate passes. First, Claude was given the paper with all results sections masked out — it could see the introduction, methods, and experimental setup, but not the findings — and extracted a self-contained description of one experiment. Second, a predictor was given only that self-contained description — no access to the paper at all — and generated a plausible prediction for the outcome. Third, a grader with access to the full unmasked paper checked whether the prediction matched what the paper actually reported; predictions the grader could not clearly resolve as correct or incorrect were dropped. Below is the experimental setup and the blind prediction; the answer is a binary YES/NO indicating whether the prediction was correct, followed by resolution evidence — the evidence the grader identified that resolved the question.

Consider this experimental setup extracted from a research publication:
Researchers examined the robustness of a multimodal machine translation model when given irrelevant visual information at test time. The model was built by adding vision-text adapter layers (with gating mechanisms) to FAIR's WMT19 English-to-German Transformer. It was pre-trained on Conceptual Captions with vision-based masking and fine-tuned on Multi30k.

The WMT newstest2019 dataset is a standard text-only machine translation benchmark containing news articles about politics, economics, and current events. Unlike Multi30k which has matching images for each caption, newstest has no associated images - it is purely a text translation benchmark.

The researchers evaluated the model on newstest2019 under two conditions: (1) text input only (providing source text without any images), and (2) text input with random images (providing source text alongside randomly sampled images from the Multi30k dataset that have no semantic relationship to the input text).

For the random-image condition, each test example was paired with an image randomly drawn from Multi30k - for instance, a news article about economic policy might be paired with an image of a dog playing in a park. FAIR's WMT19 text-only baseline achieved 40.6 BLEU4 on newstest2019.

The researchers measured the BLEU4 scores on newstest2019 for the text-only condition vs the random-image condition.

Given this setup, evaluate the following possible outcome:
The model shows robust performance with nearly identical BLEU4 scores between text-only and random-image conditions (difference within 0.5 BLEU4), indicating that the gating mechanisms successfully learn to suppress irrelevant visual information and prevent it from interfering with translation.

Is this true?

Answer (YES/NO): NO